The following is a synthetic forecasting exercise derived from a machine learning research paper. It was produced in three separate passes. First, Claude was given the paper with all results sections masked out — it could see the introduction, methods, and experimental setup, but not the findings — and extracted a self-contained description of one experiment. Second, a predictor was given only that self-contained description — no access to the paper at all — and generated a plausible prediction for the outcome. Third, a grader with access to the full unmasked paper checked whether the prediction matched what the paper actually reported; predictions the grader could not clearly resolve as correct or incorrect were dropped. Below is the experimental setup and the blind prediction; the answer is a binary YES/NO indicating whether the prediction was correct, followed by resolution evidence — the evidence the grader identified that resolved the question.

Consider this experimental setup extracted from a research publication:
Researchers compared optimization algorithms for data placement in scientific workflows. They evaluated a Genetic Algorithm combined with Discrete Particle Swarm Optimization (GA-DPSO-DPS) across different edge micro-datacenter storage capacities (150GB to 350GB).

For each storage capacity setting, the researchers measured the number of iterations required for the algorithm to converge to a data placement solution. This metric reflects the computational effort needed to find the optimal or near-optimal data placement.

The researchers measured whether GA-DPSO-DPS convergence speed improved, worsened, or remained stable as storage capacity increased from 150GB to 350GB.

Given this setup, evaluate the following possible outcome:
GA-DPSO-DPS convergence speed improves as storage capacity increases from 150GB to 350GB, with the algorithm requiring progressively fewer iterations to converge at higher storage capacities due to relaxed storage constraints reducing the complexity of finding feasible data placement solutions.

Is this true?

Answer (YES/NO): NO